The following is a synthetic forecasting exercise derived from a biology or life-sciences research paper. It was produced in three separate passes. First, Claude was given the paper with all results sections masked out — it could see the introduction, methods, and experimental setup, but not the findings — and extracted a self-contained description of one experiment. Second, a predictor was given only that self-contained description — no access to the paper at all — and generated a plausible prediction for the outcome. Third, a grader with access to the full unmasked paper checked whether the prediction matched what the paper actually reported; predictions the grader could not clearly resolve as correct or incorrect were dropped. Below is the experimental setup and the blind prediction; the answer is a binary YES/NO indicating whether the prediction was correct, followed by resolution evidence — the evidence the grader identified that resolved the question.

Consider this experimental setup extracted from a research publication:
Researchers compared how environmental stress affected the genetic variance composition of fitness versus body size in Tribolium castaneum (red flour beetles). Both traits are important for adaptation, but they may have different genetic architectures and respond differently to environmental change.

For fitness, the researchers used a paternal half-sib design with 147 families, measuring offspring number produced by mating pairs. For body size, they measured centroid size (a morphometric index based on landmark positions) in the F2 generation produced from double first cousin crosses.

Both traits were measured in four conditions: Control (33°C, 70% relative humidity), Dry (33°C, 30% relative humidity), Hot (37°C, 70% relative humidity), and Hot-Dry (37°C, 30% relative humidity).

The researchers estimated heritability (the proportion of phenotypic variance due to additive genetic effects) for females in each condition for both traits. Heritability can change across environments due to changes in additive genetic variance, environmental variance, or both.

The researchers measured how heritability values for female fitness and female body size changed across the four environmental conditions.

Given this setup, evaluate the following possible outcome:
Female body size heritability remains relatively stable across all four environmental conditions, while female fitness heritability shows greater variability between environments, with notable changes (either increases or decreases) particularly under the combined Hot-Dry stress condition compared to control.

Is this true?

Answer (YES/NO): NO